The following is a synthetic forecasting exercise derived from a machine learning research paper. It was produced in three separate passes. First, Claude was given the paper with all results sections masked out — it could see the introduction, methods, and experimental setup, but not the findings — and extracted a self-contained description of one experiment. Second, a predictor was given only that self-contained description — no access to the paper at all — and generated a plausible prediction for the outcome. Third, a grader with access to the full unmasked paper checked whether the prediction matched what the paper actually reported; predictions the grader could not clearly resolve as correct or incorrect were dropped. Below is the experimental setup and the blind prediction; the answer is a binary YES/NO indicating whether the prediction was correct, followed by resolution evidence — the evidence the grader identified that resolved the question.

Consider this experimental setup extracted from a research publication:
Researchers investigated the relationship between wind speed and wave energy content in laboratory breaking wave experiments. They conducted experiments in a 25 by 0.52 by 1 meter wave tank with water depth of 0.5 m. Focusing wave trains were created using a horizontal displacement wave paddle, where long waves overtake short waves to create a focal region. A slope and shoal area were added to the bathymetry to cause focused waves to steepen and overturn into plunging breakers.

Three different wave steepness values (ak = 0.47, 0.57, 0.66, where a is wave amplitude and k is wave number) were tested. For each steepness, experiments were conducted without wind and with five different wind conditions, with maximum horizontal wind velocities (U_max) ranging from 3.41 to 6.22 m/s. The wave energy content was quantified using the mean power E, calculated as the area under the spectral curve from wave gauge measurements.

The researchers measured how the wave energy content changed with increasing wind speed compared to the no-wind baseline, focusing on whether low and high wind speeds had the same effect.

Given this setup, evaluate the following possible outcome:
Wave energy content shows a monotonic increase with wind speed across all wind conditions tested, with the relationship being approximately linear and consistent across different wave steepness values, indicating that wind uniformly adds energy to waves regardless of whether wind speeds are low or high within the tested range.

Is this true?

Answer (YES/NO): NO